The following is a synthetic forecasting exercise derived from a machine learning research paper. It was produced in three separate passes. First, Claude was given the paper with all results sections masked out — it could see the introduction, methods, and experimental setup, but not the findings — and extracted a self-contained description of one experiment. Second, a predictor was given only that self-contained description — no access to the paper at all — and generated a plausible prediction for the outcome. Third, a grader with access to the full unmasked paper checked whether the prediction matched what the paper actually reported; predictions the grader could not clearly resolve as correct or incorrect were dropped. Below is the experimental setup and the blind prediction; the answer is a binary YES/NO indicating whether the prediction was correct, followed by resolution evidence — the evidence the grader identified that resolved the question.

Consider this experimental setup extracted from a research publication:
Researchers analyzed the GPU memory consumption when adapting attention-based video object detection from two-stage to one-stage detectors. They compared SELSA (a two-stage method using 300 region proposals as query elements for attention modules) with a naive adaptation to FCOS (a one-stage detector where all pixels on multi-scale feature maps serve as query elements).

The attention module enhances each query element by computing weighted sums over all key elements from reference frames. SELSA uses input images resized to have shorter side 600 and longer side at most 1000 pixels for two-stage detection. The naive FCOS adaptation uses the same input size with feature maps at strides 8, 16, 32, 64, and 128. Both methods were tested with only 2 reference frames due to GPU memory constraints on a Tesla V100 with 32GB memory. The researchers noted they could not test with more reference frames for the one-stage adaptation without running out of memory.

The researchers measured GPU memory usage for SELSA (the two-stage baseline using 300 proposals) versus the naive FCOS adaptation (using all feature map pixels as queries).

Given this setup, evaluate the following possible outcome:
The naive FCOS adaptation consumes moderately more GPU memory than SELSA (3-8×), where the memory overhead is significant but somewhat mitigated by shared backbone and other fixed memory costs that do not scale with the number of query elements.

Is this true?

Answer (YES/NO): NO